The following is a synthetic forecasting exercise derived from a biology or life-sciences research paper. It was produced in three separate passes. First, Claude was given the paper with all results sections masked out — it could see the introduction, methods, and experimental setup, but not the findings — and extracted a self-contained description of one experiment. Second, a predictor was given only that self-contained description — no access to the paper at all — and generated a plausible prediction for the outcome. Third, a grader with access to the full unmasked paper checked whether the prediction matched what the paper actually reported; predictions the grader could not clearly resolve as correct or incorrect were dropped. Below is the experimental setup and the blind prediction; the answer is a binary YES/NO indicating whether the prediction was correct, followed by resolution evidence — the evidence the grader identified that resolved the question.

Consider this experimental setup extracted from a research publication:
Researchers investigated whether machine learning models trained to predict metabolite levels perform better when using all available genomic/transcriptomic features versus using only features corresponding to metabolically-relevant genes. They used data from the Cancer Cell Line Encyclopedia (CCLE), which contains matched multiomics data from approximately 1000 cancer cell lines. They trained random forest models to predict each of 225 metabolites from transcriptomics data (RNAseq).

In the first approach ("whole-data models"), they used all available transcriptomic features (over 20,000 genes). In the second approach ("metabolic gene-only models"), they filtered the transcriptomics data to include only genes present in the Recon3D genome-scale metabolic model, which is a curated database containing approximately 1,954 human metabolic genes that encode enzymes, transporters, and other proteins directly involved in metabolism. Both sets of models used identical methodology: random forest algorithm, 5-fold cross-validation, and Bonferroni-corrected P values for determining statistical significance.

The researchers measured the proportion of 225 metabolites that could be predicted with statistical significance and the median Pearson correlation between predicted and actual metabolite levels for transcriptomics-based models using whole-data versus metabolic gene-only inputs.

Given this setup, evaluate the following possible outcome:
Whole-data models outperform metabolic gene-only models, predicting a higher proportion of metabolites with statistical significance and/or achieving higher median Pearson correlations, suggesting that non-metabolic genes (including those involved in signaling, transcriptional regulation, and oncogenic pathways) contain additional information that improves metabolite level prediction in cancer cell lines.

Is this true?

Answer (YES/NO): NO